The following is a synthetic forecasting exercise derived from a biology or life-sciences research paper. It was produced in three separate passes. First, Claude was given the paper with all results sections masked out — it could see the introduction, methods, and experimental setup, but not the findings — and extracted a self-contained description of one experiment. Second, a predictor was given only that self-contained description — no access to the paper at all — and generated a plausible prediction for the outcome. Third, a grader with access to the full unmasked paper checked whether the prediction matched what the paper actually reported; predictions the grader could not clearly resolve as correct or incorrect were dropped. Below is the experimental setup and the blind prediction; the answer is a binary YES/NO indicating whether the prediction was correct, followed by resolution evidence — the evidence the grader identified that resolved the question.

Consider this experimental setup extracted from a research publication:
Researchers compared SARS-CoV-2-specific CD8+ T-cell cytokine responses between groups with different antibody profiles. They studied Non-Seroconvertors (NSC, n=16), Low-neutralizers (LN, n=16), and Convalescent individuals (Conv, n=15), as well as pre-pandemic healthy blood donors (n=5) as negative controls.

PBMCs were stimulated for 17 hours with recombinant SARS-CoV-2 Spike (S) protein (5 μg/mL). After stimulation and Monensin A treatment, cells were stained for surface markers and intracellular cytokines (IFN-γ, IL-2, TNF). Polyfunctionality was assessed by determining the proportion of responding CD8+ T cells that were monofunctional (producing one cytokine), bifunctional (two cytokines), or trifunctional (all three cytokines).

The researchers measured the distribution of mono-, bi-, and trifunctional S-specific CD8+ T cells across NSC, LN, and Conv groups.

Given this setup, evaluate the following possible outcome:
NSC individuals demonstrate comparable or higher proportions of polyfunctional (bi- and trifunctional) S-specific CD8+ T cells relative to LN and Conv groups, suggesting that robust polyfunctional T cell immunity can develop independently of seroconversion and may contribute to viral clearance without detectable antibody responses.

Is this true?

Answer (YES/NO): NO